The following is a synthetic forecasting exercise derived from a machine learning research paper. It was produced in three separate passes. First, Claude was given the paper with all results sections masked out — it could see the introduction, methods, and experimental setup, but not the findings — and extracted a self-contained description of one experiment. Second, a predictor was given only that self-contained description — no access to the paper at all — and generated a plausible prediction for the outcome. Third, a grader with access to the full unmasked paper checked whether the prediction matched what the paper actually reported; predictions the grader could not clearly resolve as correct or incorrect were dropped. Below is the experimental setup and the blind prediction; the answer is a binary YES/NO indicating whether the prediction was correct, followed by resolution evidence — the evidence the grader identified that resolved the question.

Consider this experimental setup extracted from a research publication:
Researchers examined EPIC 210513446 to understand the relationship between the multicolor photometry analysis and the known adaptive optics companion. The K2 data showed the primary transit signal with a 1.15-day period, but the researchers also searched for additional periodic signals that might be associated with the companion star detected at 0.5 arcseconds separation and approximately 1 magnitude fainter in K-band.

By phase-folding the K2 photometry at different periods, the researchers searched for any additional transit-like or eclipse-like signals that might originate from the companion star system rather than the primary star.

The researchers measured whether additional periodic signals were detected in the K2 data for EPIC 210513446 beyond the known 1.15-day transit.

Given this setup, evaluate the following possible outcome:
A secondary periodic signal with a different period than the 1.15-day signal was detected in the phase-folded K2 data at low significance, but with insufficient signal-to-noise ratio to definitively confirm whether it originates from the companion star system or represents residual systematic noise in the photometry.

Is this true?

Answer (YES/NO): NO